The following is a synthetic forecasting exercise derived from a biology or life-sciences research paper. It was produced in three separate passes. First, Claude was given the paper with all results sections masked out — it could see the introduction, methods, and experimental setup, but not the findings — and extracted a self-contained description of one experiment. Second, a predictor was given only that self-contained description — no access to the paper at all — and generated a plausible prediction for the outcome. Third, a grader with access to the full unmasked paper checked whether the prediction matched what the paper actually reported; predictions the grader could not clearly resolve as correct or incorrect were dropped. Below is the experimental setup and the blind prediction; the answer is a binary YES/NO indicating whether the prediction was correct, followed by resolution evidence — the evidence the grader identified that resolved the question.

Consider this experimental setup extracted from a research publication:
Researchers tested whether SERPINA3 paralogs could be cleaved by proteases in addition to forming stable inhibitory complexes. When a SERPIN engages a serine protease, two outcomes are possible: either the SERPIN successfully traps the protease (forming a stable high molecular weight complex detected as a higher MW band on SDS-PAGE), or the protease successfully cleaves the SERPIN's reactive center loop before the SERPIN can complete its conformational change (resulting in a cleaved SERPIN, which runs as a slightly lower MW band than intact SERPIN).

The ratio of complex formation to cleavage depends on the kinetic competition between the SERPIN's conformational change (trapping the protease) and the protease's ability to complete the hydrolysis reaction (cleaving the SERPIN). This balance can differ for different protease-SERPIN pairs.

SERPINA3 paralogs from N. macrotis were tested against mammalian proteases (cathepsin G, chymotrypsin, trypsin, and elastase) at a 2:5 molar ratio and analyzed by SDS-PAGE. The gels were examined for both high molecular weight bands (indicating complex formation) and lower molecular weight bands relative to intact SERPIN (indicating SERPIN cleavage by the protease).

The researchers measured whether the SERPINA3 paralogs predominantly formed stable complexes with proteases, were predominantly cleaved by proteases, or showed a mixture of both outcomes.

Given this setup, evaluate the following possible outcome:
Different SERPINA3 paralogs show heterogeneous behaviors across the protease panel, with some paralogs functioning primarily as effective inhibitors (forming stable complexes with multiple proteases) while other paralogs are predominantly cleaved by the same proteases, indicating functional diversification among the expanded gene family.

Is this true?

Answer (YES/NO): YES